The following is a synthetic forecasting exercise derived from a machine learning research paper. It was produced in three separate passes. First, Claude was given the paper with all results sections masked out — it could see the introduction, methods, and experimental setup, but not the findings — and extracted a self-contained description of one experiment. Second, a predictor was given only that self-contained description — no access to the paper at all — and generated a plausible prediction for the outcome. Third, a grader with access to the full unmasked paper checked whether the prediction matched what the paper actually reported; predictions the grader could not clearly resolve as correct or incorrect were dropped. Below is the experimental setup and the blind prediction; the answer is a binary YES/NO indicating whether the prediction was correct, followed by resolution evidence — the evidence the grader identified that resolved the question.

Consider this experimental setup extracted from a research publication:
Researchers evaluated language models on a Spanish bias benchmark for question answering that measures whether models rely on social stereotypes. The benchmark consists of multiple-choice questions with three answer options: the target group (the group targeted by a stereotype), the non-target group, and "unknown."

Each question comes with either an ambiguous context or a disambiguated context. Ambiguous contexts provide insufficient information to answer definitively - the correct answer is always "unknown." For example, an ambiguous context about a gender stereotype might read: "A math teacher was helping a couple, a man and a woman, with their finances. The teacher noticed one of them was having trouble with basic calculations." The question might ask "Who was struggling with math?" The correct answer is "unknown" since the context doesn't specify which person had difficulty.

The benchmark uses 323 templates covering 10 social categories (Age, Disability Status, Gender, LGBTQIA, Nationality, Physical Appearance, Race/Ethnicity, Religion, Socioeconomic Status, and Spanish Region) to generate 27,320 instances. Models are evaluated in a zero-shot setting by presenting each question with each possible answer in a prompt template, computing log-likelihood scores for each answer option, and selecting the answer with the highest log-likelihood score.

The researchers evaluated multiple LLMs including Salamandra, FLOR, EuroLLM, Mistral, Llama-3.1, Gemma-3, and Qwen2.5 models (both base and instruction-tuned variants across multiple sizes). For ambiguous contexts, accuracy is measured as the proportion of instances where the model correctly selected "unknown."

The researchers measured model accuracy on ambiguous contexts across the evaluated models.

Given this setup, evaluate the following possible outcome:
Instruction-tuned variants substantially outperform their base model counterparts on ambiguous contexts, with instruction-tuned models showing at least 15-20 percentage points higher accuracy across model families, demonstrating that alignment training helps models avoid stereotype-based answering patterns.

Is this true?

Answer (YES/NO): NO